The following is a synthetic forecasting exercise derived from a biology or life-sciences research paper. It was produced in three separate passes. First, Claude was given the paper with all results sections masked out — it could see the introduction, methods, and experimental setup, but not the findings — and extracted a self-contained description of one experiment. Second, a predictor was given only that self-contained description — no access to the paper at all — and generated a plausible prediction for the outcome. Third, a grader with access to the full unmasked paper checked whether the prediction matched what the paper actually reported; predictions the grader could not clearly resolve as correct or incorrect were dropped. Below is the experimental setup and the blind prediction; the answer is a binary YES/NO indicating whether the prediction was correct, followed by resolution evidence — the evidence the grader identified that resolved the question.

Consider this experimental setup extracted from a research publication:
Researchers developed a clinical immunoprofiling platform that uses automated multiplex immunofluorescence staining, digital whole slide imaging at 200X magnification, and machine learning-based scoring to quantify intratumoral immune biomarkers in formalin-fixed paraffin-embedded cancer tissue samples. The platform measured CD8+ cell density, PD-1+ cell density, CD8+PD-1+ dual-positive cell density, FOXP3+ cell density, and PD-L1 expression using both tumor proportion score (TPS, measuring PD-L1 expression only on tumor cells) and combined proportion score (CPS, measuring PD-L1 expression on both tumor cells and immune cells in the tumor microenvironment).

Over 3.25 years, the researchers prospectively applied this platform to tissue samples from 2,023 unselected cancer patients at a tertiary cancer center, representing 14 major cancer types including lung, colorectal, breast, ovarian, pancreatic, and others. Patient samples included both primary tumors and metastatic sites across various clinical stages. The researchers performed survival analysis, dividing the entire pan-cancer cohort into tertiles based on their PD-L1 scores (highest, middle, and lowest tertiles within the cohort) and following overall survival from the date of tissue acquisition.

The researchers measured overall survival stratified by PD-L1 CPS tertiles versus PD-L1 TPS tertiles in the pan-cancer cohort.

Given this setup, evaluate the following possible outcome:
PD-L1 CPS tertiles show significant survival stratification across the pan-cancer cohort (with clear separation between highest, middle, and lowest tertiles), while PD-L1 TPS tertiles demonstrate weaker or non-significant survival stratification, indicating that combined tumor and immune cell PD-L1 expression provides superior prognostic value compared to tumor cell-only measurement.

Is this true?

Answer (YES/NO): NO